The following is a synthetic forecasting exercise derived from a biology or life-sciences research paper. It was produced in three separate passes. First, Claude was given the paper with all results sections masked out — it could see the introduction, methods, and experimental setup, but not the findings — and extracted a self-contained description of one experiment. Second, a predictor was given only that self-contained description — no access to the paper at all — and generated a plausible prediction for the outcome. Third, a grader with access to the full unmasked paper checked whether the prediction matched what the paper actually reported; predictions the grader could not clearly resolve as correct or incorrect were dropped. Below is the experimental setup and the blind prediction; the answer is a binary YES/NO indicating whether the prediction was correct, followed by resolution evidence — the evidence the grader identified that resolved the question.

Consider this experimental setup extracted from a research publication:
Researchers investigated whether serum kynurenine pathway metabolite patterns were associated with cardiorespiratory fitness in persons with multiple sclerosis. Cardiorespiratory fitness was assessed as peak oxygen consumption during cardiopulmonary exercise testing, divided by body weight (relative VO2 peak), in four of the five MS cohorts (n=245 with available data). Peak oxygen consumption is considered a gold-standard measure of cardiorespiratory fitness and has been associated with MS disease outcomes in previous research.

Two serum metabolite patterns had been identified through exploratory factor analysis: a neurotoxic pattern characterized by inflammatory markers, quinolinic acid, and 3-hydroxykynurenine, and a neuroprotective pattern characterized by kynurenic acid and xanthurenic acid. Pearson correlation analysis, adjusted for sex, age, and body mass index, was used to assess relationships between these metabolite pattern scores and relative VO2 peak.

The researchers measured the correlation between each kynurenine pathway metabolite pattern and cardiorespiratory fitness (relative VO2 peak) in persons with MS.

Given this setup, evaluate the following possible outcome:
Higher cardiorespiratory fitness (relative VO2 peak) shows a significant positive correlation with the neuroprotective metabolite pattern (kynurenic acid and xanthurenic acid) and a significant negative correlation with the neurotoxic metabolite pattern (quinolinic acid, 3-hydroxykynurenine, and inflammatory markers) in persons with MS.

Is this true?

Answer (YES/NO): NO